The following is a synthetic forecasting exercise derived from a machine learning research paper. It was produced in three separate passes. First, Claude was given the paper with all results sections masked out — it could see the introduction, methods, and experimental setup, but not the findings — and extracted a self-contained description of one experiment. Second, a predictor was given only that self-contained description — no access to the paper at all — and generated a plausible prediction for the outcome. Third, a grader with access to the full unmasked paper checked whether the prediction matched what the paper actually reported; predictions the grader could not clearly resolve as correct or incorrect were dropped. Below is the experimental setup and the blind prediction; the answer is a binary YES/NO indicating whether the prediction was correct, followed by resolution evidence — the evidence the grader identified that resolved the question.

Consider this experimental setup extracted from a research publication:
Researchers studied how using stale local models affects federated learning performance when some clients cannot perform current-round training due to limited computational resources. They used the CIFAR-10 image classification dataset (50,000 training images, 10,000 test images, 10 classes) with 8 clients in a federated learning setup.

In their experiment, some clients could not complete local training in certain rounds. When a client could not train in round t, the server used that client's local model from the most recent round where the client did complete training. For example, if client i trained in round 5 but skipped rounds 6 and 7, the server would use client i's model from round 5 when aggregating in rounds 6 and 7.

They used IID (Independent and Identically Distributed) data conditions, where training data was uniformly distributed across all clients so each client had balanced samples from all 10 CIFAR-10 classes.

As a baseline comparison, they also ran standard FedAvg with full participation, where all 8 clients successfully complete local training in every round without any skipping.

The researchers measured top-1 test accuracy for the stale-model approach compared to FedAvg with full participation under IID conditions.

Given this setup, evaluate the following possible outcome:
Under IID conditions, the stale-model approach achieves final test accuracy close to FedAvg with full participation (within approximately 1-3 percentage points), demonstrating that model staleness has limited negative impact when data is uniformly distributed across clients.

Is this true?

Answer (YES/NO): NO